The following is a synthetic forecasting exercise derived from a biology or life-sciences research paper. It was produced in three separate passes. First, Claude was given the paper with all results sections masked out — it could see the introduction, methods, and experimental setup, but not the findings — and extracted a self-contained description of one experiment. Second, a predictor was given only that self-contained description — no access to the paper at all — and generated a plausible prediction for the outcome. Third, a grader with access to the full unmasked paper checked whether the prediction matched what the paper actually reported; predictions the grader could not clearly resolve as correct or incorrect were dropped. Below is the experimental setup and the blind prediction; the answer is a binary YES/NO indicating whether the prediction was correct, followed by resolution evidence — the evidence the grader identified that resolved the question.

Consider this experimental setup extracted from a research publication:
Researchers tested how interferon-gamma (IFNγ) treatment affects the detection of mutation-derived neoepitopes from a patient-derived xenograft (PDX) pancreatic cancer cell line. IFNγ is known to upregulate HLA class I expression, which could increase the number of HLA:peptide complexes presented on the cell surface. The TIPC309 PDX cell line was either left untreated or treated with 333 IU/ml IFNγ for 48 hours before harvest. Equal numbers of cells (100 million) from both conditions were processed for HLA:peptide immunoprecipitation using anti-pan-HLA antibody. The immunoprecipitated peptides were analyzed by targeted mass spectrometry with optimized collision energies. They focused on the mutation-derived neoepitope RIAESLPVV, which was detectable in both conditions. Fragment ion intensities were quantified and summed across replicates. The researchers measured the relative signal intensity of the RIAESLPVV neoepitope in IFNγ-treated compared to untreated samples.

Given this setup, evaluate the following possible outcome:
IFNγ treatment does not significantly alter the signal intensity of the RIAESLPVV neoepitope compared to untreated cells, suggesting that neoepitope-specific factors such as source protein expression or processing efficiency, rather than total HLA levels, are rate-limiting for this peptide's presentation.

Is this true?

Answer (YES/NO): NO